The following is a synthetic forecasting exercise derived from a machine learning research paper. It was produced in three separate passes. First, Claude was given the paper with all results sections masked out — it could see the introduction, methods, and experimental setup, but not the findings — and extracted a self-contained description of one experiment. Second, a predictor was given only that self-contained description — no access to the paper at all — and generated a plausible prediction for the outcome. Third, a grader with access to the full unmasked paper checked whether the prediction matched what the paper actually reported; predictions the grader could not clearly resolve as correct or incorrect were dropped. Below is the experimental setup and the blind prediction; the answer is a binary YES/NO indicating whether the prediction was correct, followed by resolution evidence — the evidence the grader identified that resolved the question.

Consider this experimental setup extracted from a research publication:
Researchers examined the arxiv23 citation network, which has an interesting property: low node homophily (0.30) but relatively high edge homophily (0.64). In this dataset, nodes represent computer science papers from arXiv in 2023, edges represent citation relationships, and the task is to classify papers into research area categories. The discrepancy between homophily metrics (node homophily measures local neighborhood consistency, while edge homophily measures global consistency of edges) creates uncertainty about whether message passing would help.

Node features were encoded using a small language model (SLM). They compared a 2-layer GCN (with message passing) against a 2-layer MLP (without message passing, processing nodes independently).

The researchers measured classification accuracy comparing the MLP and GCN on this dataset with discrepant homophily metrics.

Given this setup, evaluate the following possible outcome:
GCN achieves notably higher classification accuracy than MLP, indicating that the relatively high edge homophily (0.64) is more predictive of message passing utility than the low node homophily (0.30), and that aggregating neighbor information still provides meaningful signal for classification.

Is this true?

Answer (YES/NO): NO